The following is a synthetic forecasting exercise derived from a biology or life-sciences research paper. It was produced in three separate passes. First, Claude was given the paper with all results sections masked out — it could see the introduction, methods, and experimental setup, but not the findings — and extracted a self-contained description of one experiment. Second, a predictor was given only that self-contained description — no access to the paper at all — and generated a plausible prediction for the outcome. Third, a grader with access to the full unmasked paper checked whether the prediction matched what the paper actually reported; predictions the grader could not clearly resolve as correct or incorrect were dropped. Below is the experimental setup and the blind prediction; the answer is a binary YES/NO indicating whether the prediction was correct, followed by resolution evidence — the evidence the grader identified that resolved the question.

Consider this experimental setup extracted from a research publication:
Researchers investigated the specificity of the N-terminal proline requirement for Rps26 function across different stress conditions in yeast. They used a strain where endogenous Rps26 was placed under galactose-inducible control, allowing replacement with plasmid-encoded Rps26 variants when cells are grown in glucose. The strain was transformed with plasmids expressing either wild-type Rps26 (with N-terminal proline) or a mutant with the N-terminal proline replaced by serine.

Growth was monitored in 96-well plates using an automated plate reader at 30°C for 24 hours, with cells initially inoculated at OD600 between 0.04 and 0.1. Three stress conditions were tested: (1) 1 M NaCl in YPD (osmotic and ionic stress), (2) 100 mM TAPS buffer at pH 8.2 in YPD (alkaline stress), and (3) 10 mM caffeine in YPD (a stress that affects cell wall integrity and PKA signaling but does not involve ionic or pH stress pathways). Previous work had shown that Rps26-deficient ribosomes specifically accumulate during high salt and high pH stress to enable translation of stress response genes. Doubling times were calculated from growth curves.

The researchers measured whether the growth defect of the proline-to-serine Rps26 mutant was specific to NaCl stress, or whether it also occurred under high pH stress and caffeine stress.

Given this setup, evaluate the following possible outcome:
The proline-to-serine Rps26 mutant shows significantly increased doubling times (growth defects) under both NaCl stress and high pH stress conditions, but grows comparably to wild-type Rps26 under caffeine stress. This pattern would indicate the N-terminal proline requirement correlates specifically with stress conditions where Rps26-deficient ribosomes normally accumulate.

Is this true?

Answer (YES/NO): YES